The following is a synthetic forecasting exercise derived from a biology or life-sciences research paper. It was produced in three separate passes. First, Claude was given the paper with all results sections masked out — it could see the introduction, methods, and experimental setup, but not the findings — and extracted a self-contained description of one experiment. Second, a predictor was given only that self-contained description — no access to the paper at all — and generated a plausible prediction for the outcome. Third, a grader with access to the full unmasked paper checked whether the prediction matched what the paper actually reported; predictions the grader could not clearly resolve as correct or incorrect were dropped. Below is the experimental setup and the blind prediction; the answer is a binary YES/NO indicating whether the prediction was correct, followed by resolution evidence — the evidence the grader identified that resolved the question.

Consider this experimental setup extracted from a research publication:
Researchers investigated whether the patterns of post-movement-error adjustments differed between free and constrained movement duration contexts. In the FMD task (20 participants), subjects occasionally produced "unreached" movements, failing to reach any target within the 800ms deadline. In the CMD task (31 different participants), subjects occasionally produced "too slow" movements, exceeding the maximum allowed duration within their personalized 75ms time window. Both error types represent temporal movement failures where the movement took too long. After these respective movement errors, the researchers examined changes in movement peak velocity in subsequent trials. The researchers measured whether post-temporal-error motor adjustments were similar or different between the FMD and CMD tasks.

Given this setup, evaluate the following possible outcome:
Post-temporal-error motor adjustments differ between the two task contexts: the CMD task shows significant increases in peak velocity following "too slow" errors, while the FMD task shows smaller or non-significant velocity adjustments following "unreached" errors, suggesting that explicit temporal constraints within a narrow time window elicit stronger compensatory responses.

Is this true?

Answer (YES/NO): NO